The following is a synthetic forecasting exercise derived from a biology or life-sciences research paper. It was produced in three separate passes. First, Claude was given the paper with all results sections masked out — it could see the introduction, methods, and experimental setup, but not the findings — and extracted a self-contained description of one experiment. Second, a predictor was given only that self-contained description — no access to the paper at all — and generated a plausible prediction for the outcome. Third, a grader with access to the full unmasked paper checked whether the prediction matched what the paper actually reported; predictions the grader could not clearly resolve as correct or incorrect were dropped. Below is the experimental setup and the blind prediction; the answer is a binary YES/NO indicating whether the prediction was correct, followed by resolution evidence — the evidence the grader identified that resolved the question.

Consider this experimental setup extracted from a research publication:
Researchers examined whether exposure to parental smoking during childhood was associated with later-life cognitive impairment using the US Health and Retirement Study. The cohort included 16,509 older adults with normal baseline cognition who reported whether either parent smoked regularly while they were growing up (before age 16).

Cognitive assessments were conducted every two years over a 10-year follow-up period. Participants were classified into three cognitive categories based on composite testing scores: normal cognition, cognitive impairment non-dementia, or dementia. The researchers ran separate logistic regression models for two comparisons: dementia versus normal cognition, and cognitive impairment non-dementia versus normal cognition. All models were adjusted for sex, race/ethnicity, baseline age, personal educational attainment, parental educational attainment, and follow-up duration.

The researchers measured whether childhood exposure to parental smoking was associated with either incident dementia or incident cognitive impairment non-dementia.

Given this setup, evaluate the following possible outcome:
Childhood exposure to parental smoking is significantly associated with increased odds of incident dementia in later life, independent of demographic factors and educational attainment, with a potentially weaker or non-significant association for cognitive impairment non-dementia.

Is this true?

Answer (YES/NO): NO